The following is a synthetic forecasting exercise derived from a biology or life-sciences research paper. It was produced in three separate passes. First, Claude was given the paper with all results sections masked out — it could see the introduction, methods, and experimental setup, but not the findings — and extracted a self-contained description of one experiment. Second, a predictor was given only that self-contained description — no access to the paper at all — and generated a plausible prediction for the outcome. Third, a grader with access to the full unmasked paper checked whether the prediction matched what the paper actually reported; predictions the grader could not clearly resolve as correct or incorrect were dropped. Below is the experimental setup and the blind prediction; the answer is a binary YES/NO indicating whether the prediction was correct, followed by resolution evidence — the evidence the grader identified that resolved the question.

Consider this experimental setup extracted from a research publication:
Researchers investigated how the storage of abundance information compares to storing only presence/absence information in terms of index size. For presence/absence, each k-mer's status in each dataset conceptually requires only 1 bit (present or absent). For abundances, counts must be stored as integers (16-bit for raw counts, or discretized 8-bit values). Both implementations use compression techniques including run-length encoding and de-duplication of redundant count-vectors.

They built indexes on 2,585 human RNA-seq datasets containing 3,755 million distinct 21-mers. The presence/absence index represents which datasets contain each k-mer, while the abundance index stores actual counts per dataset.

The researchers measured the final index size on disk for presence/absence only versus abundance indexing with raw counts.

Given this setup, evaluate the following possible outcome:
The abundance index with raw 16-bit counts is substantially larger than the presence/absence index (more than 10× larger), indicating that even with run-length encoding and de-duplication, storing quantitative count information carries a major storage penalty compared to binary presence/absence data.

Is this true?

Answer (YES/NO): NO